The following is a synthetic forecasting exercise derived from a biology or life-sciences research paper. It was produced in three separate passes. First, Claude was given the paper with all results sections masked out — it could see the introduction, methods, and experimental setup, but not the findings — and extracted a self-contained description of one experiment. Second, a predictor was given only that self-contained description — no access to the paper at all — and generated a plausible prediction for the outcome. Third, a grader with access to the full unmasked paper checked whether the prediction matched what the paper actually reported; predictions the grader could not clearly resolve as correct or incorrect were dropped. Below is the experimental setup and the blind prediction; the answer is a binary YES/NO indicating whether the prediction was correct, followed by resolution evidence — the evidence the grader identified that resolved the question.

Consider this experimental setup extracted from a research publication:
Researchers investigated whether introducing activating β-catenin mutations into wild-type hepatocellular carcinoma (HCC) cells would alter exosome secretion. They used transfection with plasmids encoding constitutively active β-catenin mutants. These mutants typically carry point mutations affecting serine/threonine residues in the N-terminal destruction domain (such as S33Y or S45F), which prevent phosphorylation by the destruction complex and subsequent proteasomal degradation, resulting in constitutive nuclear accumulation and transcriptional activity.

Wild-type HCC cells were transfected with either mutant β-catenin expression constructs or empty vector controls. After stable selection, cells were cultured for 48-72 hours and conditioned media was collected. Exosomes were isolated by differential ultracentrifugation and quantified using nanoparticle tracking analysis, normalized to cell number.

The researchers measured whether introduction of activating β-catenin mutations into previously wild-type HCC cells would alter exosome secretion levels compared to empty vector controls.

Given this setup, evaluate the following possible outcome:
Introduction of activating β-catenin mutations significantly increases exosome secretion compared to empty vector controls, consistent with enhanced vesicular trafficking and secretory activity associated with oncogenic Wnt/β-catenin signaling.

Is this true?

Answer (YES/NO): NO